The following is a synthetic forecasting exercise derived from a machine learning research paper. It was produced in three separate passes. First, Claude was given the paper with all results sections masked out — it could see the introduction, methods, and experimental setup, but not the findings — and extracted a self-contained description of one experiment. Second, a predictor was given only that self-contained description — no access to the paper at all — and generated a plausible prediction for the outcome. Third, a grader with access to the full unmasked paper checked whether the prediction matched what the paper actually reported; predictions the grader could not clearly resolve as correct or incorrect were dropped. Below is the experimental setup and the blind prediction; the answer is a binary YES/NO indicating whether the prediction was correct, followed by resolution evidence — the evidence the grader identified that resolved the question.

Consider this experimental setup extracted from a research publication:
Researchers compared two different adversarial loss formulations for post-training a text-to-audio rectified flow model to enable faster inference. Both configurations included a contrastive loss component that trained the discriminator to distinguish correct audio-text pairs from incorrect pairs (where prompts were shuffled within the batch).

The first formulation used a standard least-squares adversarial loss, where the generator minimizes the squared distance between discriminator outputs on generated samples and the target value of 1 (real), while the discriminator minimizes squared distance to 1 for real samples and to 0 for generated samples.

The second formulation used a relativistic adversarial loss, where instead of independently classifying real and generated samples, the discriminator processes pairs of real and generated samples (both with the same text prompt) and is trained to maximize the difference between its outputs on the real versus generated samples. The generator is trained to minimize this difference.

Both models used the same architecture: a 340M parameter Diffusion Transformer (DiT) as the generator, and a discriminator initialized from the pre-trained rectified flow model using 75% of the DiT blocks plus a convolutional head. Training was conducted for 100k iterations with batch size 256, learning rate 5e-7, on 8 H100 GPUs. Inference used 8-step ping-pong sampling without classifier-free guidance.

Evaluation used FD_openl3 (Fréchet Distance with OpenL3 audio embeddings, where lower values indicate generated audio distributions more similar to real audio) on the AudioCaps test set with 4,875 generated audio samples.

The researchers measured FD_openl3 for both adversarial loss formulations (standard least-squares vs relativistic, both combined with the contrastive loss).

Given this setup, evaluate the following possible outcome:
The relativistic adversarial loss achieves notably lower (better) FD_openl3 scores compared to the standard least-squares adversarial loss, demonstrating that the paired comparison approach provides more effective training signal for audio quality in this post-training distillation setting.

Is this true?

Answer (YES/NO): YES